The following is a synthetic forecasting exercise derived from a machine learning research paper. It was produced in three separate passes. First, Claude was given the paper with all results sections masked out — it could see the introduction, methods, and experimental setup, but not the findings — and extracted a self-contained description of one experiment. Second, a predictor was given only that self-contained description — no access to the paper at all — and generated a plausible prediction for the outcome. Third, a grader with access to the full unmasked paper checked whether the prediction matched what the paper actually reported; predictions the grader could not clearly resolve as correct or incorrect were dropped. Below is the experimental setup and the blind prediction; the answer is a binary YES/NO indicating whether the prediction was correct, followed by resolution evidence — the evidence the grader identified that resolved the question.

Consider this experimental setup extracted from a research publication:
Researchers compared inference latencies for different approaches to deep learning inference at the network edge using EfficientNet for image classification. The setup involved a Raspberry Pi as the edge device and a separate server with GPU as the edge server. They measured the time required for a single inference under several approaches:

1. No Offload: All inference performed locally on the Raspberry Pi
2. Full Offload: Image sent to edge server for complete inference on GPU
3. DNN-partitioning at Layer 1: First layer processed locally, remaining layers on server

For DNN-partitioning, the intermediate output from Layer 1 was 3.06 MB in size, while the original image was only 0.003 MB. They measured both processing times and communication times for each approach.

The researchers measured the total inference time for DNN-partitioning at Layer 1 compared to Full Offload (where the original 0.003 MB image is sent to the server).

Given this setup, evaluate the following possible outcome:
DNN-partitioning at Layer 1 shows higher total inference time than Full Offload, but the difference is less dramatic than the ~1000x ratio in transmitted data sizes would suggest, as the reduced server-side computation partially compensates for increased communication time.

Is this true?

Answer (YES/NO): NO